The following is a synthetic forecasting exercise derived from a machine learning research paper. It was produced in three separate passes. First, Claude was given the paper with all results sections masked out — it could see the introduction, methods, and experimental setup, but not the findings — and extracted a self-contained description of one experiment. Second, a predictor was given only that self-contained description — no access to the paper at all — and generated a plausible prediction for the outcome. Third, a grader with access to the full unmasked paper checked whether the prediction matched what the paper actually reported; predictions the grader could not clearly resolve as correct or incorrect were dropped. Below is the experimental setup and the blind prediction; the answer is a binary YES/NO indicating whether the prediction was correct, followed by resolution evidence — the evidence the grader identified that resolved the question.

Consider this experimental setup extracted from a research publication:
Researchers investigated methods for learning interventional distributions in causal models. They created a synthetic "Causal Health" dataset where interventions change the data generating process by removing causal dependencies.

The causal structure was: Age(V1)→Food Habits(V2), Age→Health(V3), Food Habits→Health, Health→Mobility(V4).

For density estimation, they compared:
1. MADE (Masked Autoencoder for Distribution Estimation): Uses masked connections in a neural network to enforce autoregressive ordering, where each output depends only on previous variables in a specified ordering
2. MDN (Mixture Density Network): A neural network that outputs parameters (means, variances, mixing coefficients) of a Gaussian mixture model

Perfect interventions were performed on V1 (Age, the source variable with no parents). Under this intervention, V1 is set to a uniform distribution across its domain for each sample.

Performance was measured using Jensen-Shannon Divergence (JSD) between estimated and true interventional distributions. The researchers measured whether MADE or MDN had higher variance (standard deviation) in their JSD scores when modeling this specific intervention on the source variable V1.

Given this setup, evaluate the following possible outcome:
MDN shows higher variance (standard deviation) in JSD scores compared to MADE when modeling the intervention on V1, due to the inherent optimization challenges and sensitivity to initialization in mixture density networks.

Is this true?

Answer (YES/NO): NO